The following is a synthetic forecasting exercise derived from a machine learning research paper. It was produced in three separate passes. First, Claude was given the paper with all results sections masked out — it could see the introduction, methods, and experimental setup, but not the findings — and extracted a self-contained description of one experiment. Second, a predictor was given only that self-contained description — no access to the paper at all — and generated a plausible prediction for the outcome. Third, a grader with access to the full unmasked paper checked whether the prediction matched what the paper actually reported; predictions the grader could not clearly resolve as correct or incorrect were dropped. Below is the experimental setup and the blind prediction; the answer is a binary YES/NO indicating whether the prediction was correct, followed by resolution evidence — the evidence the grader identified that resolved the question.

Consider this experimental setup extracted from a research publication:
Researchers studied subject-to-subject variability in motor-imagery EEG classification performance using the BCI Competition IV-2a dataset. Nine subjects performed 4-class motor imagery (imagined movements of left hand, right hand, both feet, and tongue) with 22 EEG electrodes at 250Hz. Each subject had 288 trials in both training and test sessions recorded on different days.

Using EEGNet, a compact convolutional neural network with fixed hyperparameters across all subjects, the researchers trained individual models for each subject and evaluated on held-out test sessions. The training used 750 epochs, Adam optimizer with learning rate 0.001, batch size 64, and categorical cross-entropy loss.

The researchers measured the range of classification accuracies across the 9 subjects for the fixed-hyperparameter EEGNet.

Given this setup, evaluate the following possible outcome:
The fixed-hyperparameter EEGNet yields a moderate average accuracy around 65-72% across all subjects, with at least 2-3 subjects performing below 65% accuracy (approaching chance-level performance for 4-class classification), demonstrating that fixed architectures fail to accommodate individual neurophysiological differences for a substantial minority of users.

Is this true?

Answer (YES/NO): NO